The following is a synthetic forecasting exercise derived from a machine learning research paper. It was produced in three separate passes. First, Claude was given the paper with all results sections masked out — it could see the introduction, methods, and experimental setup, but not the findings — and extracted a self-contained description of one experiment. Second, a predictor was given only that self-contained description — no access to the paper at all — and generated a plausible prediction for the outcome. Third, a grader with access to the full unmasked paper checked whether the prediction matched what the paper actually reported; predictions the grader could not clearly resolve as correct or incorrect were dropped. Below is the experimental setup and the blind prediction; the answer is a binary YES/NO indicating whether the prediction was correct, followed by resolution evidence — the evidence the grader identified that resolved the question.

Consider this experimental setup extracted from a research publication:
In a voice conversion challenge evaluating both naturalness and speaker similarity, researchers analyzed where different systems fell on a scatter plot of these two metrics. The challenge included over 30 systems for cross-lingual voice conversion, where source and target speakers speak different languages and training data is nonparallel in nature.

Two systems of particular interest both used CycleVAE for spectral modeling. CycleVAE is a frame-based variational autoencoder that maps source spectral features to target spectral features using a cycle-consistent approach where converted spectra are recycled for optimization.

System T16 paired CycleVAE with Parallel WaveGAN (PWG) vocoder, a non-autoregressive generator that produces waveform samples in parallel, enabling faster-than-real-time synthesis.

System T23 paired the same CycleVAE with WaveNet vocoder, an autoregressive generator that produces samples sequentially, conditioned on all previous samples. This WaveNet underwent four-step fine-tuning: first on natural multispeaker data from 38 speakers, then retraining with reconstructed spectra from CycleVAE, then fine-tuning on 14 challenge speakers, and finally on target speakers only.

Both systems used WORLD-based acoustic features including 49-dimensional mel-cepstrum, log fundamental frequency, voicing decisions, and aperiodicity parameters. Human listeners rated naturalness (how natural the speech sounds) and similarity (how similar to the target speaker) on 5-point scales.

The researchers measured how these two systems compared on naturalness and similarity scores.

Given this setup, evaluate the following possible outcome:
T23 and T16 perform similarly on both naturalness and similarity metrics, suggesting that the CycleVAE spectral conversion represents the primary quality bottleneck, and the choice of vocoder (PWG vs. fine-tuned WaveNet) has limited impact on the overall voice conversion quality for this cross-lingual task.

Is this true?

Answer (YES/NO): NO